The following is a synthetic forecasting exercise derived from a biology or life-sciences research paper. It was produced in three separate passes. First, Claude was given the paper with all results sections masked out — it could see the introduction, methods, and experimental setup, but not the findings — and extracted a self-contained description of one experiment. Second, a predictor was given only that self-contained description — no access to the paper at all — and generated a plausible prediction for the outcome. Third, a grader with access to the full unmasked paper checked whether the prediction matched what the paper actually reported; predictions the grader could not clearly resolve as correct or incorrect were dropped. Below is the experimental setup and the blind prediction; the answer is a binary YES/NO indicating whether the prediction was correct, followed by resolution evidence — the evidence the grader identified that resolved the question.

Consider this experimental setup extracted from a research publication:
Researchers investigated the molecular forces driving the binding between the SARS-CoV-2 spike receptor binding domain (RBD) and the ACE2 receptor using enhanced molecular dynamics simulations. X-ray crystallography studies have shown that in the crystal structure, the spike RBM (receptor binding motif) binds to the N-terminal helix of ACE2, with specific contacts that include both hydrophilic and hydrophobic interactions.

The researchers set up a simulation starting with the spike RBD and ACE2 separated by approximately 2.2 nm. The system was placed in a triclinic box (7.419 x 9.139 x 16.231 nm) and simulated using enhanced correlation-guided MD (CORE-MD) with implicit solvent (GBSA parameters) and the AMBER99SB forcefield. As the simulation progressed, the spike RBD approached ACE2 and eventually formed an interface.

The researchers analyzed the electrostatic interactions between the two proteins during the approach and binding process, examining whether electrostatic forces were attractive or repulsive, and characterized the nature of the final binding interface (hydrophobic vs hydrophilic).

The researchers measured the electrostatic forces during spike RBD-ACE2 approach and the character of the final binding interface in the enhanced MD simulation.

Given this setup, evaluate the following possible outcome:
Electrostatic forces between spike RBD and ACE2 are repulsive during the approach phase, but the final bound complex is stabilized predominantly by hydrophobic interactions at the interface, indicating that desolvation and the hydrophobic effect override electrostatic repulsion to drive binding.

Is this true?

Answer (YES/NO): YES